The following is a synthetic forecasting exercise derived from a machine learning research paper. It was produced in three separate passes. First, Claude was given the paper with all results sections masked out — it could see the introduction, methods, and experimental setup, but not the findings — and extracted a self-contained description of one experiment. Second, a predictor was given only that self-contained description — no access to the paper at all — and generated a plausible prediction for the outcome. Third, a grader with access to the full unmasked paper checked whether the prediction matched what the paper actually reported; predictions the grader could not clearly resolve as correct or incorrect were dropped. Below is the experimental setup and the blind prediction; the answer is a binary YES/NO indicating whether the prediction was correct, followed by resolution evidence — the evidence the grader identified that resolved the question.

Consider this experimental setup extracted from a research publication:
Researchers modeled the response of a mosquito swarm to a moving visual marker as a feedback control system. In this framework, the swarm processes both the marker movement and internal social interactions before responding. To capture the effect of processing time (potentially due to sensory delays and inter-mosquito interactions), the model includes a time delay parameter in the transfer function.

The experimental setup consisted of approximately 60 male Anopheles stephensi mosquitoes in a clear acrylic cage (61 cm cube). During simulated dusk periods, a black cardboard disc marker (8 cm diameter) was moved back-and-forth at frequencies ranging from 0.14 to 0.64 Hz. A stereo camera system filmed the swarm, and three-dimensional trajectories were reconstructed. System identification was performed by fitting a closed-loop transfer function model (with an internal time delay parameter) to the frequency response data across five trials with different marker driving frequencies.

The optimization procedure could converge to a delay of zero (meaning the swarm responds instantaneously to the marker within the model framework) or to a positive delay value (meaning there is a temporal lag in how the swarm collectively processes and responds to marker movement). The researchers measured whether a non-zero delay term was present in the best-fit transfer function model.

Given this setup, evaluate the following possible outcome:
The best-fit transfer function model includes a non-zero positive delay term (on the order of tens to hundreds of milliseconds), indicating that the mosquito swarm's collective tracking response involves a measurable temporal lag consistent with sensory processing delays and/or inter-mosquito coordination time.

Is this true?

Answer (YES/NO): YES